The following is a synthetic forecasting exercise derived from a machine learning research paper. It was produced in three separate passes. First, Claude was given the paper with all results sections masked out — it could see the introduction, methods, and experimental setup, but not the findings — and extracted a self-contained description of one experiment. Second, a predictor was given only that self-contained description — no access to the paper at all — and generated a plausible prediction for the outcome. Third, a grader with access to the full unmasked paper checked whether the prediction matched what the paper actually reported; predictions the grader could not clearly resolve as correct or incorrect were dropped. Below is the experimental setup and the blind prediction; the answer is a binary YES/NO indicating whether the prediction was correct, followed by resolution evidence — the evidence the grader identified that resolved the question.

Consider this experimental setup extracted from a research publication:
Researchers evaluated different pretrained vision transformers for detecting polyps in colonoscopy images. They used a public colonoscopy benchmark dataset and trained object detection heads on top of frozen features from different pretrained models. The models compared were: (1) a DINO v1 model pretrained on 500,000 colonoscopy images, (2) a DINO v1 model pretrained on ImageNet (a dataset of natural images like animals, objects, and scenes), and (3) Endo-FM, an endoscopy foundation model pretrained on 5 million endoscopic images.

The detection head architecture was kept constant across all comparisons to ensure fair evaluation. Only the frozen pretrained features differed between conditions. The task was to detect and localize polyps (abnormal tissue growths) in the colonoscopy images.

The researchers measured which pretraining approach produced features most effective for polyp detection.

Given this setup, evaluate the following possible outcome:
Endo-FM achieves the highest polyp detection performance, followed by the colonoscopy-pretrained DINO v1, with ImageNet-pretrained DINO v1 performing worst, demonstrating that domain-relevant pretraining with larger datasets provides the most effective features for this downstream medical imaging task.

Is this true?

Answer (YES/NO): NO